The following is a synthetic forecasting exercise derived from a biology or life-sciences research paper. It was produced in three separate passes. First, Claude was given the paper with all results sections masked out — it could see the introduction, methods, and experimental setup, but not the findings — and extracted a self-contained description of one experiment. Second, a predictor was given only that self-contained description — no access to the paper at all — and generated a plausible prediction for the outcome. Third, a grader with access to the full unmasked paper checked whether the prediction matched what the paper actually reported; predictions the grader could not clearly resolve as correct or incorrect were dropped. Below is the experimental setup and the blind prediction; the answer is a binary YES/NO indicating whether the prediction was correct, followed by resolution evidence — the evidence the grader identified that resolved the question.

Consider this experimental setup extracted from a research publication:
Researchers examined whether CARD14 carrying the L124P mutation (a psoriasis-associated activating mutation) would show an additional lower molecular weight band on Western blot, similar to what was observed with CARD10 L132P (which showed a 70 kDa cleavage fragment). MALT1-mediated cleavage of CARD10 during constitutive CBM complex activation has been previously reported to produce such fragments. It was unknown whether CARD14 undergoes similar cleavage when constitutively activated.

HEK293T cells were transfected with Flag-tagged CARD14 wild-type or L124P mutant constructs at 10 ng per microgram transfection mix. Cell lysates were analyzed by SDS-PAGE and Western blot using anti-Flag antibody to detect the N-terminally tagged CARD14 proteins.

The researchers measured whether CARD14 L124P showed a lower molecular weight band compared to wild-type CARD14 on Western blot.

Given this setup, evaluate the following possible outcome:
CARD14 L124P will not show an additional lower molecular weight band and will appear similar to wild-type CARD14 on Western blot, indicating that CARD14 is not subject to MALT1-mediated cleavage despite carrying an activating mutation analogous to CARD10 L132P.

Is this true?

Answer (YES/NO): NO